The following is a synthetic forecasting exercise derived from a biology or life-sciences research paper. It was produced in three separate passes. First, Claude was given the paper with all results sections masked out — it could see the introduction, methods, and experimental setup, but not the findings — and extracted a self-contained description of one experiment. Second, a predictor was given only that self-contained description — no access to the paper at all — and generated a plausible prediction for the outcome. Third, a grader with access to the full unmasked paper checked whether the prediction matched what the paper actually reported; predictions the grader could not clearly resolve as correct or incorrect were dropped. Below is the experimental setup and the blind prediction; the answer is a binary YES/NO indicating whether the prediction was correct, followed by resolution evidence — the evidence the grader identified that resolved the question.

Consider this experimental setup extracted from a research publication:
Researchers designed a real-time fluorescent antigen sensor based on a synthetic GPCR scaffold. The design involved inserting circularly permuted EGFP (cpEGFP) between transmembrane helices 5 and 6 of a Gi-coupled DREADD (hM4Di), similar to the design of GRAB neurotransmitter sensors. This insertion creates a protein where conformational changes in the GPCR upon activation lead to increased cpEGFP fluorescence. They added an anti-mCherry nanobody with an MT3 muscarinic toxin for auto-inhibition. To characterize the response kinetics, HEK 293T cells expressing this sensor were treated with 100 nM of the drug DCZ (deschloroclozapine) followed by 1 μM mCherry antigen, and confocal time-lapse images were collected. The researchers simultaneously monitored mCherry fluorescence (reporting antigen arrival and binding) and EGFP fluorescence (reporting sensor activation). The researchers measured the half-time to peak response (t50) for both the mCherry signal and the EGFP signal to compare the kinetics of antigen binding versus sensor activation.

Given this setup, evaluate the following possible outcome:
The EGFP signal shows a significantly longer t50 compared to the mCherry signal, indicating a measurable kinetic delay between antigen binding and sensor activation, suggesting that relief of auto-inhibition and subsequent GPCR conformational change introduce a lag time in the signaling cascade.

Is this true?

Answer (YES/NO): YES